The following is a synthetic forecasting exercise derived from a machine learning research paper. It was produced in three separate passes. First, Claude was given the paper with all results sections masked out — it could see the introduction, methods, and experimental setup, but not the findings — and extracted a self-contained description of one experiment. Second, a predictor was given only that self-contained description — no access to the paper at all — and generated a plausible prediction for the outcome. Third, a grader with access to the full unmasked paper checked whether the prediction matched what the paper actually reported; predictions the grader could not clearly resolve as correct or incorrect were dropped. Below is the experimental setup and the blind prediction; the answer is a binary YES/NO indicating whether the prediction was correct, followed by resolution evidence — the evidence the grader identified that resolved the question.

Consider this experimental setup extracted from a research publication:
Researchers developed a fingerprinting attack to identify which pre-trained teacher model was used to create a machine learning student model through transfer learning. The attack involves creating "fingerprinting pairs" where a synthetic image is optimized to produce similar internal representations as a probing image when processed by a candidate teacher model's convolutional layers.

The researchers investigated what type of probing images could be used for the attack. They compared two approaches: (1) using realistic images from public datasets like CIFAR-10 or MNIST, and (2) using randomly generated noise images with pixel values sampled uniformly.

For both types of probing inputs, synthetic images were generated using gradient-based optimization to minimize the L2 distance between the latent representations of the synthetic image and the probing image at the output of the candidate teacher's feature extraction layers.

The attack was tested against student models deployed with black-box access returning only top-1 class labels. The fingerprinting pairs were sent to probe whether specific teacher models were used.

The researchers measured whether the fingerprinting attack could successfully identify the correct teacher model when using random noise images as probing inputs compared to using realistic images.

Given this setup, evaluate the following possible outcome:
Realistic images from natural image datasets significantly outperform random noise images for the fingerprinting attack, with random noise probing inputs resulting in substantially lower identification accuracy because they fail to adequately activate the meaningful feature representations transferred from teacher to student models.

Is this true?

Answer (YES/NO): YES